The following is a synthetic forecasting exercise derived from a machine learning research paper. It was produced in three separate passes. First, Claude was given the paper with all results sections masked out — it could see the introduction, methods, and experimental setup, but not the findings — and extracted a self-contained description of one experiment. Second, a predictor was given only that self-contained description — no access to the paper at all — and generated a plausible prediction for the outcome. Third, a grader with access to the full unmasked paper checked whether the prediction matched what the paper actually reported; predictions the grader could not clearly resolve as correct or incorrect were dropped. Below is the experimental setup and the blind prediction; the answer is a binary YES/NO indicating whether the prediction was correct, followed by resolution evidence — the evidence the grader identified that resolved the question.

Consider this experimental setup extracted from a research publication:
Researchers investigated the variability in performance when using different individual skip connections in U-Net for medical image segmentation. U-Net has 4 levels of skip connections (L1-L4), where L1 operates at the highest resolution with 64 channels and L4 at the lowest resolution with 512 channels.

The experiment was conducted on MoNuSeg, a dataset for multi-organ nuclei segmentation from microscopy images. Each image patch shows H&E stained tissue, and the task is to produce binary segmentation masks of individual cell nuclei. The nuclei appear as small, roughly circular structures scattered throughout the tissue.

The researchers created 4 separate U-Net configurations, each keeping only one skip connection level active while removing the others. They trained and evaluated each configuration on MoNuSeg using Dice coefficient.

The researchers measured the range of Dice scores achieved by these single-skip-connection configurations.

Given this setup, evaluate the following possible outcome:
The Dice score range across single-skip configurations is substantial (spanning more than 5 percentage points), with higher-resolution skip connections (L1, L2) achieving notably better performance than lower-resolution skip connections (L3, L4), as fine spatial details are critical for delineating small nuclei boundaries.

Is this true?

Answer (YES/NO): NO